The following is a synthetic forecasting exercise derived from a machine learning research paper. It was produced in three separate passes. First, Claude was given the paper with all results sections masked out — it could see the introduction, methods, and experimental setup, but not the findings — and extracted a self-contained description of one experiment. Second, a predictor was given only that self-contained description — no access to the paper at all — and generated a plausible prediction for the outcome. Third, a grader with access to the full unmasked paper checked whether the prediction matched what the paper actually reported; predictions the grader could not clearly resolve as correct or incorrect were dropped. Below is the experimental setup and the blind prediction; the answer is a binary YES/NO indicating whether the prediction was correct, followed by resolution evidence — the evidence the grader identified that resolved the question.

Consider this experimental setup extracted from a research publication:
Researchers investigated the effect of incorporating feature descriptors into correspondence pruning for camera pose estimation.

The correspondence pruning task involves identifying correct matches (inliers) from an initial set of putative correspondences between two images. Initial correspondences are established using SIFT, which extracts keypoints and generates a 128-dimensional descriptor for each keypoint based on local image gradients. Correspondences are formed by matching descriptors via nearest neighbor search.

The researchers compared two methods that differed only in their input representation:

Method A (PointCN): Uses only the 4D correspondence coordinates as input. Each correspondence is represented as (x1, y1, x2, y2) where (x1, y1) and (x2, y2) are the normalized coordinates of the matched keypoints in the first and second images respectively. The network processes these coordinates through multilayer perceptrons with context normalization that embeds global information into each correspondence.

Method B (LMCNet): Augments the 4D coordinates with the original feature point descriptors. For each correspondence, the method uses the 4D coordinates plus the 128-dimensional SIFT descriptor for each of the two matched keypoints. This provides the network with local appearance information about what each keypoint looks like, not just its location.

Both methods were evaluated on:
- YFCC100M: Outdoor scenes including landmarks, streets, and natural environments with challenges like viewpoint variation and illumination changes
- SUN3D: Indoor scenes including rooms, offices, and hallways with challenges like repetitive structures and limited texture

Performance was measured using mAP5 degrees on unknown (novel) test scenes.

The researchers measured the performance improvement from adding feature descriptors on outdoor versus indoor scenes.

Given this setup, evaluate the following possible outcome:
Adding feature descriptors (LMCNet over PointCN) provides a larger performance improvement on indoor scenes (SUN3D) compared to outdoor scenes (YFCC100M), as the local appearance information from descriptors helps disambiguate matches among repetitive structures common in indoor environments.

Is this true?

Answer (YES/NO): NO